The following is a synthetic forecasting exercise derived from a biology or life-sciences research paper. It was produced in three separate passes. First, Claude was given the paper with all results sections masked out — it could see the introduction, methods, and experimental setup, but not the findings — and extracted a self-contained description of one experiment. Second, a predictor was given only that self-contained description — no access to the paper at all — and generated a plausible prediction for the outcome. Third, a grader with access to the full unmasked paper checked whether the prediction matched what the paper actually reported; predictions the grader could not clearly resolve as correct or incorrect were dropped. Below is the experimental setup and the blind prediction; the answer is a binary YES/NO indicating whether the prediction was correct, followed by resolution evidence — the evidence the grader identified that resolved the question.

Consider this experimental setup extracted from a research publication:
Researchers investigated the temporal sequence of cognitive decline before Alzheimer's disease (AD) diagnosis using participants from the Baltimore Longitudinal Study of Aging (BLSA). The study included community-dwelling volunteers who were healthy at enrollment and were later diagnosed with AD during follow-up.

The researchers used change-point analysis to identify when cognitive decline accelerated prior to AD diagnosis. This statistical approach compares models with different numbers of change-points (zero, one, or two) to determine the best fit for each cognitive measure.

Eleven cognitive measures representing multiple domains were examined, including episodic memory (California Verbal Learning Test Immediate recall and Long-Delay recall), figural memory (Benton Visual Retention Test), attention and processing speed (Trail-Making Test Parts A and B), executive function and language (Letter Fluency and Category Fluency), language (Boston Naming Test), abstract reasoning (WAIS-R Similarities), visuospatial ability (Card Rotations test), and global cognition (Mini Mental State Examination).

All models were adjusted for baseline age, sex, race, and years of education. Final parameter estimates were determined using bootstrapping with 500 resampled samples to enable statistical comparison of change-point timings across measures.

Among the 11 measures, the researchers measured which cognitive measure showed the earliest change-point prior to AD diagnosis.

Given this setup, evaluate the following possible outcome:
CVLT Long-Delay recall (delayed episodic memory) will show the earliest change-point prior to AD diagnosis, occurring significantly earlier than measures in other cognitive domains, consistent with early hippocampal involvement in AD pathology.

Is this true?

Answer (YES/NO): NO